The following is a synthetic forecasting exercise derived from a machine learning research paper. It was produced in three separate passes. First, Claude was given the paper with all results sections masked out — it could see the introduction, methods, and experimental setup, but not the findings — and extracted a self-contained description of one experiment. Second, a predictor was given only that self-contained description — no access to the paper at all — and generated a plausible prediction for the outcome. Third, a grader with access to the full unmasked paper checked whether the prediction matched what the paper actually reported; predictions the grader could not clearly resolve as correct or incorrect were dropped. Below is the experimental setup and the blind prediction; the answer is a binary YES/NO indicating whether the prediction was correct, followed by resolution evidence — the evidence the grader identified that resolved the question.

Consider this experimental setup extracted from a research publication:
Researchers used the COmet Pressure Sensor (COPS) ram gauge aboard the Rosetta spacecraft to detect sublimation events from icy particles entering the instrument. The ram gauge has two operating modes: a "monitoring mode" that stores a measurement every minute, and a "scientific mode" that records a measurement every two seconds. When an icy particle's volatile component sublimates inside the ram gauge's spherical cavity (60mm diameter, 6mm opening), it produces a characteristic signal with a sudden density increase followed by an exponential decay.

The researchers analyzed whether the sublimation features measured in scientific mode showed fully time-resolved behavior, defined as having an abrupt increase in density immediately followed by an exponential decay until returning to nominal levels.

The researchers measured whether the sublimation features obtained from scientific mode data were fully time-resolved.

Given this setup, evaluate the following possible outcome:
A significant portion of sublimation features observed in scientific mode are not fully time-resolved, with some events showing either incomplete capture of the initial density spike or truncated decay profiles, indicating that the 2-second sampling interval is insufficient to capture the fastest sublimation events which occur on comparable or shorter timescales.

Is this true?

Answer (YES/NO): NO